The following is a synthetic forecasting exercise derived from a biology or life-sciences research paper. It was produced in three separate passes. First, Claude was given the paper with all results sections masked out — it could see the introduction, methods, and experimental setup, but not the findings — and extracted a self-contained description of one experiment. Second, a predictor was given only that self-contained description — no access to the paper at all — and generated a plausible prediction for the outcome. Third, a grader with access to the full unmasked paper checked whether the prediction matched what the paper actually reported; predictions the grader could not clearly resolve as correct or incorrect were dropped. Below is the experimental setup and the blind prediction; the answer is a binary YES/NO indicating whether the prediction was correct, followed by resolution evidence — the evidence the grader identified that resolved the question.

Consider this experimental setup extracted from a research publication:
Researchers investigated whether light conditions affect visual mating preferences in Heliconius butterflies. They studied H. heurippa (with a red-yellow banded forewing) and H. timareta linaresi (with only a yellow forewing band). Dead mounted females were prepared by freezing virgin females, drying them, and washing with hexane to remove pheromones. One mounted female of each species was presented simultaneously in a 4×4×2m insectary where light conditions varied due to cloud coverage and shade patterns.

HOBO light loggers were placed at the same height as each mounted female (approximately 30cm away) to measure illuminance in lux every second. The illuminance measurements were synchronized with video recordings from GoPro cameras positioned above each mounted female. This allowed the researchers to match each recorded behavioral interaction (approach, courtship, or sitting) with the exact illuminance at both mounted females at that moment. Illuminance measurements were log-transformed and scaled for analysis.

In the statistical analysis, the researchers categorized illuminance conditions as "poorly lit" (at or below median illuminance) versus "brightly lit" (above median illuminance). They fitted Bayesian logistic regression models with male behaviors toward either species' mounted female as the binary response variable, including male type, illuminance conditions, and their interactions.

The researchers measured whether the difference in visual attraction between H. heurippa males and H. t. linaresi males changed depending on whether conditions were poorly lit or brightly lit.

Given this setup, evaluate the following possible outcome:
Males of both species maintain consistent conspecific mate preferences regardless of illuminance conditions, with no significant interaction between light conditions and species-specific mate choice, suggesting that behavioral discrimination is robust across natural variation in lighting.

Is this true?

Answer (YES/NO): NO